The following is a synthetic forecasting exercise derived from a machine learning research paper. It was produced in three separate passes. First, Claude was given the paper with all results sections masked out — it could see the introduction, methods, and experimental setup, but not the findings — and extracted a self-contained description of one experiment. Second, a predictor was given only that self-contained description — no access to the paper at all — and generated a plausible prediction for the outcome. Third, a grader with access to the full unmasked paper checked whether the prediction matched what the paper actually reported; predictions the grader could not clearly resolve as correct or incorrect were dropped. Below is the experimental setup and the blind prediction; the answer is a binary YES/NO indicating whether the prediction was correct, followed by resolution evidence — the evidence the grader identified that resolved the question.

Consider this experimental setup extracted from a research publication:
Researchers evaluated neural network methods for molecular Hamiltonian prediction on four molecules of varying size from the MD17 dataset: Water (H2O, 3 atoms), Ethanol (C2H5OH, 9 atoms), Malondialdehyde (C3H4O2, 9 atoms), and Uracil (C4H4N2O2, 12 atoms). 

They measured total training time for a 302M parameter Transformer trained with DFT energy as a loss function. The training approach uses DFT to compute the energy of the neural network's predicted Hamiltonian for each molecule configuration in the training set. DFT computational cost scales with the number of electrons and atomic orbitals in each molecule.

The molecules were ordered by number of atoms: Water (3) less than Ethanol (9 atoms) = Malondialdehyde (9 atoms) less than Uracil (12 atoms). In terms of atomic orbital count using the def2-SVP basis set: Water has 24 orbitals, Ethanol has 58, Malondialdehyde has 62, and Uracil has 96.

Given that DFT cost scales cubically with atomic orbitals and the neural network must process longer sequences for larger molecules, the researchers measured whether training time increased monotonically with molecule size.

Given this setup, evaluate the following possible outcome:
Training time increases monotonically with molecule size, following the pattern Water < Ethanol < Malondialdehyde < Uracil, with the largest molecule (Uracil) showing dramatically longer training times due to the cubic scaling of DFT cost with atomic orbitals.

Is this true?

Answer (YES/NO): NO